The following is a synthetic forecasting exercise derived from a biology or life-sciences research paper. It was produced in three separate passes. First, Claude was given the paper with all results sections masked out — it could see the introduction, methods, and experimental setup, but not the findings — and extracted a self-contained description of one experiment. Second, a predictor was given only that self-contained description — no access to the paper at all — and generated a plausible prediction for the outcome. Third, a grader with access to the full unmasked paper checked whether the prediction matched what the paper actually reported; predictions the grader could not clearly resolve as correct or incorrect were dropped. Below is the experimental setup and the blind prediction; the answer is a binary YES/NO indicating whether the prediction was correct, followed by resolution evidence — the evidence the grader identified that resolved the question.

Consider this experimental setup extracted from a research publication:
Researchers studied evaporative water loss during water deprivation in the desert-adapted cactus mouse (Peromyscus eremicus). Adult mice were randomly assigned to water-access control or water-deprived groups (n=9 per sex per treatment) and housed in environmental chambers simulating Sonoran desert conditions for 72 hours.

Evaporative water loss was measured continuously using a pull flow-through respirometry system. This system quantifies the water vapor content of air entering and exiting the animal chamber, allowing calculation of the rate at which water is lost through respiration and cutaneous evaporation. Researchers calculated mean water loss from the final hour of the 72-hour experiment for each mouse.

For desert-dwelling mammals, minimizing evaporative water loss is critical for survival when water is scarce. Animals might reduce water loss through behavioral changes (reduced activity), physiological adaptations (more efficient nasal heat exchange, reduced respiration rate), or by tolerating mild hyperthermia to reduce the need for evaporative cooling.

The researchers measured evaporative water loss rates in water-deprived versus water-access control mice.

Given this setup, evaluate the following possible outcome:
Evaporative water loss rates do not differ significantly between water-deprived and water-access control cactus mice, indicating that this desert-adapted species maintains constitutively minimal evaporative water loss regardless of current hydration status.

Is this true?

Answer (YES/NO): NO